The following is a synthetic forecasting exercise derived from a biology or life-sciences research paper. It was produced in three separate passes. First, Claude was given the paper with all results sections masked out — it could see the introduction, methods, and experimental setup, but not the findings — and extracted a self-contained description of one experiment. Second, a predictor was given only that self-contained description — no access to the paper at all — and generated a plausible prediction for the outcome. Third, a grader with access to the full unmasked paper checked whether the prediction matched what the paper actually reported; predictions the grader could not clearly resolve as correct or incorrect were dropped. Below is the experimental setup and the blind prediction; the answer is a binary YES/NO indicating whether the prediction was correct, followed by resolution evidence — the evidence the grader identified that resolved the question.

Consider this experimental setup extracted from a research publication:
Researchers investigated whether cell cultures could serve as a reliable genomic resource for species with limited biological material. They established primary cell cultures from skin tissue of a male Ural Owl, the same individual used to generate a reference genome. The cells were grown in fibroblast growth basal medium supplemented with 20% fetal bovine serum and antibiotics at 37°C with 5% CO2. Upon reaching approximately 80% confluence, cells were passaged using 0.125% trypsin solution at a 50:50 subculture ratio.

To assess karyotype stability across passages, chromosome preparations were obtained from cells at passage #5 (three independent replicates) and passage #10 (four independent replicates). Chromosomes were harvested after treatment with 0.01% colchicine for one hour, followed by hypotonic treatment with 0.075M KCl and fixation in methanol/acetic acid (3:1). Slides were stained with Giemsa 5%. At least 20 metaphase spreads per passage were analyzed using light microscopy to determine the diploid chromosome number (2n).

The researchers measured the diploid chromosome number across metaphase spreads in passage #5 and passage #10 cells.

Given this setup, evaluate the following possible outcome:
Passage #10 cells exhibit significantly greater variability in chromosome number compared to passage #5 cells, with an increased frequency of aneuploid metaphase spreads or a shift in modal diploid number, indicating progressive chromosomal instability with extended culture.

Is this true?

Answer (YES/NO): NO